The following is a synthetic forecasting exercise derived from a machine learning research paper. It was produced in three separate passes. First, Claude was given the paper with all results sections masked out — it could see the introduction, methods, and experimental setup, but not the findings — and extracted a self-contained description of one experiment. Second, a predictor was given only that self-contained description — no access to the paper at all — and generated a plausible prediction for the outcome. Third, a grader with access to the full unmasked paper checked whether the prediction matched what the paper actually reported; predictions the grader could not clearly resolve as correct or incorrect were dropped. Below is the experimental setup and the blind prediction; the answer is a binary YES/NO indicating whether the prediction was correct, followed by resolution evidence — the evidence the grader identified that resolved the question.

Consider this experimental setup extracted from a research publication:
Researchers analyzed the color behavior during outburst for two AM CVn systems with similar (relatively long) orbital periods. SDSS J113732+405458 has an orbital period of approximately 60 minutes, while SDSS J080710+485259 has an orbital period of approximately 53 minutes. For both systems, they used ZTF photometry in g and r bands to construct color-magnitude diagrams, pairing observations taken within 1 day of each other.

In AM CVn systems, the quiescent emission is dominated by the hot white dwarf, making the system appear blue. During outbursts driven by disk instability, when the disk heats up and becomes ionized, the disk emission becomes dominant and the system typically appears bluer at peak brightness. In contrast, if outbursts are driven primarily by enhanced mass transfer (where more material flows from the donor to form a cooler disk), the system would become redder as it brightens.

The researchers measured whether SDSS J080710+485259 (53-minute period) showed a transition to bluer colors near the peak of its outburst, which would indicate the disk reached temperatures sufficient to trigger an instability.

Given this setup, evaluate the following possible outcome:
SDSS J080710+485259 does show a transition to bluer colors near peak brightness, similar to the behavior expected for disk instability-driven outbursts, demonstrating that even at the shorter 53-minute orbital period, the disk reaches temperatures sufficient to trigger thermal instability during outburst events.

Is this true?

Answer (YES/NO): YES